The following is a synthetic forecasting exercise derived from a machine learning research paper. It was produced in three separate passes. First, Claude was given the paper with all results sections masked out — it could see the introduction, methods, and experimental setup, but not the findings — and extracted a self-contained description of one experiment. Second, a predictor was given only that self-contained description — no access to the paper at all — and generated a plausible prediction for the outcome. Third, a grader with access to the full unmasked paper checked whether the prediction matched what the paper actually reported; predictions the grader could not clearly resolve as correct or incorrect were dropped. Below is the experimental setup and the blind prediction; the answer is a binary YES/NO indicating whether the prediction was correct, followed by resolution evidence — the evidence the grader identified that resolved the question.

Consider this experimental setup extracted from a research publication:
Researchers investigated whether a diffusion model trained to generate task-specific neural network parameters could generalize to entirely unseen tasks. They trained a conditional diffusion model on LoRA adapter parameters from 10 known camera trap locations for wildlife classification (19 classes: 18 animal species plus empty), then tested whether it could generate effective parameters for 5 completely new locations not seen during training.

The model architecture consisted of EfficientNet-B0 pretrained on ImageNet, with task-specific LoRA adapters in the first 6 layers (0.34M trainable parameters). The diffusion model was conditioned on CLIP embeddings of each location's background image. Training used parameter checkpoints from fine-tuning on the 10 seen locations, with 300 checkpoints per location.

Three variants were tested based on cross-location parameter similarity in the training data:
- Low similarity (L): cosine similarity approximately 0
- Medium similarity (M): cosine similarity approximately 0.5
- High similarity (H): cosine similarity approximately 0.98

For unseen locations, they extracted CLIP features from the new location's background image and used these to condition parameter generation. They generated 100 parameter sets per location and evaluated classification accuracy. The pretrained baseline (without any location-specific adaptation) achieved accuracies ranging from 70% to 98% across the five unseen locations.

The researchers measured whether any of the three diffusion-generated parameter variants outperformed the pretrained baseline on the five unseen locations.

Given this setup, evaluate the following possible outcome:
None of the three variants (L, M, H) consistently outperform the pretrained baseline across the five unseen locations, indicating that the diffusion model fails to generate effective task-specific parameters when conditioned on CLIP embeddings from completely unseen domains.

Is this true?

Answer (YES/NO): YES